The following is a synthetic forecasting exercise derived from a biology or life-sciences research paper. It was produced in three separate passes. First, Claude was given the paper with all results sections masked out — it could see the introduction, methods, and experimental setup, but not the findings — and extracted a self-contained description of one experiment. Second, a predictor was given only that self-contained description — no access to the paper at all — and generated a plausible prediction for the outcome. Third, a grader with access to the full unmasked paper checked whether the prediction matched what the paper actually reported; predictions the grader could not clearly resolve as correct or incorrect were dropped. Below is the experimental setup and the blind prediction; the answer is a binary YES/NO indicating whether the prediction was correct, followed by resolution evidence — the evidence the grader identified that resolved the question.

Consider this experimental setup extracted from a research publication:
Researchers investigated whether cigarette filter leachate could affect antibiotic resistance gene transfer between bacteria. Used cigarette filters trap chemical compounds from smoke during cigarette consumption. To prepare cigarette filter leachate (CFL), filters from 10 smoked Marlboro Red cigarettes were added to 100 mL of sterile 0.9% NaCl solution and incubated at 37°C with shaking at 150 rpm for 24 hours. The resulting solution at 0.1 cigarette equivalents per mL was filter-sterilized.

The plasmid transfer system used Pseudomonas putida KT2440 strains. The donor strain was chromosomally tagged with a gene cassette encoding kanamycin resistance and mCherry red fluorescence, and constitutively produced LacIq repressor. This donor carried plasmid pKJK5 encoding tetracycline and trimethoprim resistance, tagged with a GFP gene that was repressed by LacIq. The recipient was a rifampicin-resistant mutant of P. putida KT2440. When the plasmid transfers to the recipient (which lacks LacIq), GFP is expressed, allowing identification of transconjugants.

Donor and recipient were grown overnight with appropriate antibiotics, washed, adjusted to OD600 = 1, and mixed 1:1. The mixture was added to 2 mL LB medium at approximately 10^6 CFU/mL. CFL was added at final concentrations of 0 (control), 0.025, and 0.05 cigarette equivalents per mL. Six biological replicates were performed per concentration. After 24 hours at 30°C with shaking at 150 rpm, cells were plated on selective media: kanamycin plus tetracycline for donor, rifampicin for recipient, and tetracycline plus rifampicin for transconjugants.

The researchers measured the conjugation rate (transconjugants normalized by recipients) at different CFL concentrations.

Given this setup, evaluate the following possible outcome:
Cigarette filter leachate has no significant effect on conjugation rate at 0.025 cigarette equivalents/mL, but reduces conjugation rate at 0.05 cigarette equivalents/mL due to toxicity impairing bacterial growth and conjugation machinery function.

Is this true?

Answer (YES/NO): NO